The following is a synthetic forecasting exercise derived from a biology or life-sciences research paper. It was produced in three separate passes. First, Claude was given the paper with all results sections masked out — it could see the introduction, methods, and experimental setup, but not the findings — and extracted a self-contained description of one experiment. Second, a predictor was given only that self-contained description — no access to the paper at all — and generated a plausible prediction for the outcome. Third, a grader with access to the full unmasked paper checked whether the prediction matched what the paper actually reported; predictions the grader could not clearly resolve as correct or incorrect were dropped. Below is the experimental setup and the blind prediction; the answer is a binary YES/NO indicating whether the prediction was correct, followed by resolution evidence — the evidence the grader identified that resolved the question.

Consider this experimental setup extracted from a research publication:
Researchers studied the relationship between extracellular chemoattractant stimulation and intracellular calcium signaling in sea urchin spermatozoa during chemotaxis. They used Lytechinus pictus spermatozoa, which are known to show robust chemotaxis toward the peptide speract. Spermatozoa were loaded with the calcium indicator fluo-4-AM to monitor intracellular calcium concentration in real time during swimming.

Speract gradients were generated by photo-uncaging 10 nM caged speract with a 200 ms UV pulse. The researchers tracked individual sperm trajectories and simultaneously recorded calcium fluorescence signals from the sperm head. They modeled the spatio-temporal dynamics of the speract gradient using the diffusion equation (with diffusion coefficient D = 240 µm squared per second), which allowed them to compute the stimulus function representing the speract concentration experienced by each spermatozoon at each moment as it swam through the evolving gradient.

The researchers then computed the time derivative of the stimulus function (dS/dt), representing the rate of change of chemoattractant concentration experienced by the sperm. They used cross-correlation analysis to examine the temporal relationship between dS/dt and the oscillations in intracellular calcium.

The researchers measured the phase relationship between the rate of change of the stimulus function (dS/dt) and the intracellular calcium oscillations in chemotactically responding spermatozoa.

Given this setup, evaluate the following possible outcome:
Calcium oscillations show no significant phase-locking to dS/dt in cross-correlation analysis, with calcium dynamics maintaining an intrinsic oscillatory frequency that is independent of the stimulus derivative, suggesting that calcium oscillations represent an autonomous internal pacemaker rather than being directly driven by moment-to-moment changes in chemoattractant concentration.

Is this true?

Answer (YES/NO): NO